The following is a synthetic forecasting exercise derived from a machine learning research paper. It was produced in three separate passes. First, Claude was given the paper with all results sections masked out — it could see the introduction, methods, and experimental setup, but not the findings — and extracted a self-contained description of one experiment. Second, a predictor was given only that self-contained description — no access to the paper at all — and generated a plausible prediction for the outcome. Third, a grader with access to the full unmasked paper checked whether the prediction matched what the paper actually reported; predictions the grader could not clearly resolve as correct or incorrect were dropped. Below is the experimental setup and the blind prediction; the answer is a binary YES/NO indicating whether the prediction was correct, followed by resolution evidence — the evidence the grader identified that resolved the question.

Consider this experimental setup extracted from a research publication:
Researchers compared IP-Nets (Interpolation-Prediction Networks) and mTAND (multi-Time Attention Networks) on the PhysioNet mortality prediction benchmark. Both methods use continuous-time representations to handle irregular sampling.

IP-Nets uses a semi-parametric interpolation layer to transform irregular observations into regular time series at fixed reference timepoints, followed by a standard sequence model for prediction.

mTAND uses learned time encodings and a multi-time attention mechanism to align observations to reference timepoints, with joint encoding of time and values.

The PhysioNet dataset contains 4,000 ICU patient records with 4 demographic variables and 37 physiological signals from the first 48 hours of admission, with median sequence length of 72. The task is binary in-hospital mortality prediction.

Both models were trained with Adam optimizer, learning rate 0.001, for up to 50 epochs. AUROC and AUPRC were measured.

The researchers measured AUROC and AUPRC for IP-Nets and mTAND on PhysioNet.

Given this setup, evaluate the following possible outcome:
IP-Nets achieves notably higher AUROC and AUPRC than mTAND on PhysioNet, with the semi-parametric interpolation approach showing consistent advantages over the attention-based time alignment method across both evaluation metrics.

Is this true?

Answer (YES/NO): NO